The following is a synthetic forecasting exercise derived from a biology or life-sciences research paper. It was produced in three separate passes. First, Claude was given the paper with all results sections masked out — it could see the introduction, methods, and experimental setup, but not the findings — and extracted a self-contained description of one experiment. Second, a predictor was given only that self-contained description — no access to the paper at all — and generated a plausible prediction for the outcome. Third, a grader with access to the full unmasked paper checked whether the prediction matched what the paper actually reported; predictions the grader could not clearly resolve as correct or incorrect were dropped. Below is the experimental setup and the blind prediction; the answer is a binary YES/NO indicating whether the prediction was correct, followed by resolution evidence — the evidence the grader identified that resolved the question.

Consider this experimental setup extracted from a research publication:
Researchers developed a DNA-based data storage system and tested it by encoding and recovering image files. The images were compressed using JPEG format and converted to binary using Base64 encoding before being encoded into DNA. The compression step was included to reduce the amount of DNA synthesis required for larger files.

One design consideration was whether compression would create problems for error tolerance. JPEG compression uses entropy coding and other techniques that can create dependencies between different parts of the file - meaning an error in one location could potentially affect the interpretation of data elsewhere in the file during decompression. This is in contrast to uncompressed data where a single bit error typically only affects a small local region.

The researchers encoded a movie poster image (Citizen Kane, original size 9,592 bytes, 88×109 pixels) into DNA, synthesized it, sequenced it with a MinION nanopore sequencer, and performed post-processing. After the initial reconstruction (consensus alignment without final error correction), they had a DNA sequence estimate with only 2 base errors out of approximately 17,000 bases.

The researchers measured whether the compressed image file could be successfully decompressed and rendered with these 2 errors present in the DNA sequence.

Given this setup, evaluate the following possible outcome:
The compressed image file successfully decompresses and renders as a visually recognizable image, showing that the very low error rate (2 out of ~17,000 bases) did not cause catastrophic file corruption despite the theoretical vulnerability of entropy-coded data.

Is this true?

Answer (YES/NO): NO